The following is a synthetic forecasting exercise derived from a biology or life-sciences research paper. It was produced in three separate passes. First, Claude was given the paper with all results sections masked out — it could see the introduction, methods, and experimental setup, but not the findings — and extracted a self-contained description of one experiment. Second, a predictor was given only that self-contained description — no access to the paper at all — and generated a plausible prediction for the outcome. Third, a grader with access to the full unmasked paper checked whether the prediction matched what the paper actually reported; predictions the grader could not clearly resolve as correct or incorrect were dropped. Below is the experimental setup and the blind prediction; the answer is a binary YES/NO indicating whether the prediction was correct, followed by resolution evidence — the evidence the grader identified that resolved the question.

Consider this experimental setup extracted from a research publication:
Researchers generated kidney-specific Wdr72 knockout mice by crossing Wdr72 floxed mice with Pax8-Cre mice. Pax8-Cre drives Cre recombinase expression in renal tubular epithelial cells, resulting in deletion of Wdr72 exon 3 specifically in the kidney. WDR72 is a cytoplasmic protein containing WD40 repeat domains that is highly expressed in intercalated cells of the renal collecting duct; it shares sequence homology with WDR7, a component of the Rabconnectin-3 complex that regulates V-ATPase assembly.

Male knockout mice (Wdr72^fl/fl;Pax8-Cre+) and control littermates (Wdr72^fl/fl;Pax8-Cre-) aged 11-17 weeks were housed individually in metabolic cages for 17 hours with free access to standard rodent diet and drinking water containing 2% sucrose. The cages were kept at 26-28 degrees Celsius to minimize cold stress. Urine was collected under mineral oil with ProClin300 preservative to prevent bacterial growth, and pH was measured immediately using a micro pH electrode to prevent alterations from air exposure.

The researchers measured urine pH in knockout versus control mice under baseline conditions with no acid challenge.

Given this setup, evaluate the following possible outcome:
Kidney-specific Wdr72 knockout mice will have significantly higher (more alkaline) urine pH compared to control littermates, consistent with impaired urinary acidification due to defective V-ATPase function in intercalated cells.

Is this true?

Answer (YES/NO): YES